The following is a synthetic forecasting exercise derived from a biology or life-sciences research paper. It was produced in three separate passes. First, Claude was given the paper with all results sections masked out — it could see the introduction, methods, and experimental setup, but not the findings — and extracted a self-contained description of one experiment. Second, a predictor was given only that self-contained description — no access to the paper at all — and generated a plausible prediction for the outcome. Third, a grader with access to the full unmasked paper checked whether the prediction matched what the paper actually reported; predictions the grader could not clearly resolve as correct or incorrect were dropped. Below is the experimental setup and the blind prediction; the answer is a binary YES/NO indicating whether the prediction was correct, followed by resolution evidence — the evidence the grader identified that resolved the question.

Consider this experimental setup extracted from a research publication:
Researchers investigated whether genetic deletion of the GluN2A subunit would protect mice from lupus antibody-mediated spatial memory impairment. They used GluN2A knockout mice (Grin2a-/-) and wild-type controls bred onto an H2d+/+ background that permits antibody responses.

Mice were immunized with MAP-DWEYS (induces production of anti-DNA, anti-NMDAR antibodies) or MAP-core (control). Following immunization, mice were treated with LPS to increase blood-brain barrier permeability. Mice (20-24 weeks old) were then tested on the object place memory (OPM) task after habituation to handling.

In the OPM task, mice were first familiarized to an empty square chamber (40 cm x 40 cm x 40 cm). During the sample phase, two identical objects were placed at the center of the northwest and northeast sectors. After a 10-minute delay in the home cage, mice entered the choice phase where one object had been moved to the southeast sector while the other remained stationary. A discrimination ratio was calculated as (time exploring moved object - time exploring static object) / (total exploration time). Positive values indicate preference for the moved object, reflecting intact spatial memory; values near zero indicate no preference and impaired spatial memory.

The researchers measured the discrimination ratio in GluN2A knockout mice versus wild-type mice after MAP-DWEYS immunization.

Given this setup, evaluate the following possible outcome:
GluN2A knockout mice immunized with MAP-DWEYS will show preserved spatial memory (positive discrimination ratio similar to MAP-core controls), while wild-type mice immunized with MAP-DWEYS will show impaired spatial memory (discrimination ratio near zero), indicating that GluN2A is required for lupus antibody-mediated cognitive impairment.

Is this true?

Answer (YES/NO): YES